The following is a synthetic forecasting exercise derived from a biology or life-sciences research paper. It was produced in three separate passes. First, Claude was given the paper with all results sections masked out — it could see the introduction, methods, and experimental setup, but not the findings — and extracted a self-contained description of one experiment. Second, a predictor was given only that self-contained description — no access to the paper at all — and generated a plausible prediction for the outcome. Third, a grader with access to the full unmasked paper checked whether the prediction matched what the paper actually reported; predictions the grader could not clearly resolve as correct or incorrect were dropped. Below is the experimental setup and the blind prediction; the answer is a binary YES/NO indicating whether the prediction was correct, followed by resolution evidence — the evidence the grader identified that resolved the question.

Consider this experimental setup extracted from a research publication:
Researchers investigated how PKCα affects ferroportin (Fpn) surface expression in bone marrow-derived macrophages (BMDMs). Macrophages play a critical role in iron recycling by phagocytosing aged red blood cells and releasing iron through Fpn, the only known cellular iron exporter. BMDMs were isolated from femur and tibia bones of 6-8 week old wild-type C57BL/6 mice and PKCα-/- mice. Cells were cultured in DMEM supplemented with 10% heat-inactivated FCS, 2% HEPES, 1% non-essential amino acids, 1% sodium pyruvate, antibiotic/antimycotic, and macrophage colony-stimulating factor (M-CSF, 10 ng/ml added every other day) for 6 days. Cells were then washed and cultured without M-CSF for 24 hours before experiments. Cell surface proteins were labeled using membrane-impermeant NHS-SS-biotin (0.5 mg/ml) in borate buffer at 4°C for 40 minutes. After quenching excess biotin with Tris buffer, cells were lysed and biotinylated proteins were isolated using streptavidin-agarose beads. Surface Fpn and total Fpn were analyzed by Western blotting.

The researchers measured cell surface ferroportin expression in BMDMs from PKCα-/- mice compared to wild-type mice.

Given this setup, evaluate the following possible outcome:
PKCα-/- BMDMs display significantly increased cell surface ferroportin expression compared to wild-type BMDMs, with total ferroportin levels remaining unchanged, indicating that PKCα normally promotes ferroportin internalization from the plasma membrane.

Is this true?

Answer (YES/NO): NO